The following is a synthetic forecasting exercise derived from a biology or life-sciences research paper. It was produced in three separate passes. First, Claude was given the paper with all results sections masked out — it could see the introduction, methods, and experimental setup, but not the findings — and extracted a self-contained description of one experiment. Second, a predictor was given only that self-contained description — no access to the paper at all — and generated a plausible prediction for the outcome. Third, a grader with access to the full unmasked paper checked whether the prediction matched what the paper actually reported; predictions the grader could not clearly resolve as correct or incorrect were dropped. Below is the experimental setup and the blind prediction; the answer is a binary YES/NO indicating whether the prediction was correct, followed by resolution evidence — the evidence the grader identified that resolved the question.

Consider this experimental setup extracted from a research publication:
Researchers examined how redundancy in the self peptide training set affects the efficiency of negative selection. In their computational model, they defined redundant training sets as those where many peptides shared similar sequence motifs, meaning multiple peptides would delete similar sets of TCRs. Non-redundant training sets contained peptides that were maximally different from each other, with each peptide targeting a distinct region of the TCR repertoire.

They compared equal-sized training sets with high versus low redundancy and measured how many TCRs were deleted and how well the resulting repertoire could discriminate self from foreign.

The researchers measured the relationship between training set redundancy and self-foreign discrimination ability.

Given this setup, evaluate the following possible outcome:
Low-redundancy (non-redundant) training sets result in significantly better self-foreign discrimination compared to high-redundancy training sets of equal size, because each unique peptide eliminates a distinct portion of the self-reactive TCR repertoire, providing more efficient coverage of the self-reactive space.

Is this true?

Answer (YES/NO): YES